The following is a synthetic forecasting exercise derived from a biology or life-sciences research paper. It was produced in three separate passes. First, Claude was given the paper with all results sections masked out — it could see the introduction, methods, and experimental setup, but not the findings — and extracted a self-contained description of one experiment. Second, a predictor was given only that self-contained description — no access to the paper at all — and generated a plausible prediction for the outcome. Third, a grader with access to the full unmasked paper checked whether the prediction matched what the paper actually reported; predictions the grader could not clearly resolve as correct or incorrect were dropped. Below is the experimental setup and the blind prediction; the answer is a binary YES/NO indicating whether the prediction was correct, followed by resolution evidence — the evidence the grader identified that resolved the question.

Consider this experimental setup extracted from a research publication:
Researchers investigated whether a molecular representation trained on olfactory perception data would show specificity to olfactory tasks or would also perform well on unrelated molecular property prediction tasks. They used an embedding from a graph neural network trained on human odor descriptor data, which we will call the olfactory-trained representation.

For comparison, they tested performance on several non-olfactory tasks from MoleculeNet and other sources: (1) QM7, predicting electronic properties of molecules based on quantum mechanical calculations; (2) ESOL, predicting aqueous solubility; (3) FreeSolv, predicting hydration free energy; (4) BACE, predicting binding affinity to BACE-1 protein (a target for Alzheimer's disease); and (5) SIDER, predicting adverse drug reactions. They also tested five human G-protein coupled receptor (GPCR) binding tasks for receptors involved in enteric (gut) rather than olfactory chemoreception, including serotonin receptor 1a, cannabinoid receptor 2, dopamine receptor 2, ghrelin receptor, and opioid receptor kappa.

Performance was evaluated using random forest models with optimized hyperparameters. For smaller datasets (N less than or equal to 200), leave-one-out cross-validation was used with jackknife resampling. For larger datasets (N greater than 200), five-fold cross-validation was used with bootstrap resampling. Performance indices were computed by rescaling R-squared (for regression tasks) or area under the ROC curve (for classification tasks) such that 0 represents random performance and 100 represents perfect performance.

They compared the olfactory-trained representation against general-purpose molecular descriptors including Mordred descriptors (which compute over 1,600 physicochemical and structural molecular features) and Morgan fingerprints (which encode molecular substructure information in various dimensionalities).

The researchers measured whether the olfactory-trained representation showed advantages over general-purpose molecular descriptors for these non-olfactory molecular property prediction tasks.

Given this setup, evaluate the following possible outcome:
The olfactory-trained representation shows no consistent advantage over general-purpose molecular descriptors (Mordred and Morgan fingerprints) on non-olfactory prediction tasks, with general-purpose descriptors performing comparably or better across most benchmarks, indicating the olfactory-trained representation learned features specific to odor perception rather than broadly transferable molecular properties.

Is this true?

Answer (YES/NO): YES